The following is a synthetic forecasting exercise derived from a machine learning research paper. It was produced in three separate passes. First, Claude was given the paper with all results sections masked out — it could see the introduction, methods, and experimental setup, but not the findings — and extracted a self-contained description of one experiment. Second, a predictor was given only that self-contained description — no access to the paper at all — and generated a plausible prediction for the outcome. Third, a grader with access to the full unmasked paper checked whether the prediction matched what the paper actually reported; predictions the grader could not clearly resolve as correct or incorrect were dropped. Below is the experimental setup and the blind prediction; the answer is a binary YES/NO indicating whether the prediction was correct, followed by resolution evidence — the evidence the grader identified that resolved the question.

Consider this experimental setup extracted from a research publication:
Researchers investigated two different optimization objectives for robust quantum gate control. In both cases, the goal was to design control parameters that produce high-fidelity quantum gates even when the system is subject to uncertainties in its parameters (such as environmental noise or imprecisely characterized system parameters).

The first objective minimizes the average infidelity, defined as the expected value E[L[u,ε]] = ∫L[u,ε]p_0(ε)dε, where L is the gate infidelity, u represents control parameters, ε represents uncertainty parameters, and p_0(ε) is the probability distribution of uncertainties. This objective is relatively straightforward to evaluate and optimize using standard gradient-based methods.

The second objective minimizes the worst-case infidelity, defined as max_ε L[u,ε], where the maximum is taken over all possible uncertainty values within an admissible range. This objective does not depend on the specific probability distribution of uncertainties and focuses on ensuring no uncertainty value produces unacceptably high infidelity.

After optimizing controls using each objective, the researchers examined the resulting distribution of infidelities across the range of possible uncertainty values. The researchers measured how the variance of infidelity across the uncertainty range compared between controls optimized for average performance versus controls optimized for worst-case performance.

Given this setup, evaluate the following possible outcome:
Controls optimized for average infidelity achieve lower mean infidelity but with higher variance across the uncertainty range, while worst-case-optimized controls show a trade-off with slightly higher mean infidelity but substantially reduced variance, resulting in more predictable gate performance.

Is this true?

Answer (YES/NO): NO